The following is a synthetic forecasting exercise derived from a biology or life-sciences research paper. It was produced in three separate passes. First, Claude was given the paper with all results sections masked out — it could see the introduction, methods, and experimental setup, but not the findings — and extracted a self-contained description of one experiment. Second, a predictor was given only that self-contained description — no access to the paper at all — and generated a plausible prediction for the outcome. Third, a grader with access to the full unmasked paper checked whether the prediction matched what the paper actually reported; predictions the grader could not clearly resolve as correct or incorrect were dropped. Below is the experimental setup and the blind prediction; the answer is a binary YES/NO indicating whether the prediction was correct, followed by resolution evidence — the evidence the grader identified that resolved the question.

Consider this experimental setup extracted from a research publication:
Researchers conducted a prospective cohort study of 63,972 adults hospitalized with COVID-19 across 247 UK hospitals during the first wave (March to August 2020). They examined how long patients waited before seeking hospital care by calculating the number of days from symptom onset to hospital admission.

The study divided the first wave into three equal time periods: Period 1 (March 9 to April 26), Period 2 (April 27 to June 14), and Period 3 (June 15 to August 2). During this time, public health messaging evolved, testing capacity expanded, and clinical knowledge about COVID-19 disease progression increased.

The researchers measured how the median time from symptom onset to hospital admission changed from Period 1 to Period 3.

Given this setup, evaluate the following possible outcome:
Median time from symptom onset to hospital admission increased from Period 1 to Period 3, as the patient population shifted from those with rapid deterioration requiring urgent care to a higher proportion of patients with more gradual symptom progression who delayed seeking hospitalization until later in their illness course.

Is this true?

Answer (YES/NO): NO